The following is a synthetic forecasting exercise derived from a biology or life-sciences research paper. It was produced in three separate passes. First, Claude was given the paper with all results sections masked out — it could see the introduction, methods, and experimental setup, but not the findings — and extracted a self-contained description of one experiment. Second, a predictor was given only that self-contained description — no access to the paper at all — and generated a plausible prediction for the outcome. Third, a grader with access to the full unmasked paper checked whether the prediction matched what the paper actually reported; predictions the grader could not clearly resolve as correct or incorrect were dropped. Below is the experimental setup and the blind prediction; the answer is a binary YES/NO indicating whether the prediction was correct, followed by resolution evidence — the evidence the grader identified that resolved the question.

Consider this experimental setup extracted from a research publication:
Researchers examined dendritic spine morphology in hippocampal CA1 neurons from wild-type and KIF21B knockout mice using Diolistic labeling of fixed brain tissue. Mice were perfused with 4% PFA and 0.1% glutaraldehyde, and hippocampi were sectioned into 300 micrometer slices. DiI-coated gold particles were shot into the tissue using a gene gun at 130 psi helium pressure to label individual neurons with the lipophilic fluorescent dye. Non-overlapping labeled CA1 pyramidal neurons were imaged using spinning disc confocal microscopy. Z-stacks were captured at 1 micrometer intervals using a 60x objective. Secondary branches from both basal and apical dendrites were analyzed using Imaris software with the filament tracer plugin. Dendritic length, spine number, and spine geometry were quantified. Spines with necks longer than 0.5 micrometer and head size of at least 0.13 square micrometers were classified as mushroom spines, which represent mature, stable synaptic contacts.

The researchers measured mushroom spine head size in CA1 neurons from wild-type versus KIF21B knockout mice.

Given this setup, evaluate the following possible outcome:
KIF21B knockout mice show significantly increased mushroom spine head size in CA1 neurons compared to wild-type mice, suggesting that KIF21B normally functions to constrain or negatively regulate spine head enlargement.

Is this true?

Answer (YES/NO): YES